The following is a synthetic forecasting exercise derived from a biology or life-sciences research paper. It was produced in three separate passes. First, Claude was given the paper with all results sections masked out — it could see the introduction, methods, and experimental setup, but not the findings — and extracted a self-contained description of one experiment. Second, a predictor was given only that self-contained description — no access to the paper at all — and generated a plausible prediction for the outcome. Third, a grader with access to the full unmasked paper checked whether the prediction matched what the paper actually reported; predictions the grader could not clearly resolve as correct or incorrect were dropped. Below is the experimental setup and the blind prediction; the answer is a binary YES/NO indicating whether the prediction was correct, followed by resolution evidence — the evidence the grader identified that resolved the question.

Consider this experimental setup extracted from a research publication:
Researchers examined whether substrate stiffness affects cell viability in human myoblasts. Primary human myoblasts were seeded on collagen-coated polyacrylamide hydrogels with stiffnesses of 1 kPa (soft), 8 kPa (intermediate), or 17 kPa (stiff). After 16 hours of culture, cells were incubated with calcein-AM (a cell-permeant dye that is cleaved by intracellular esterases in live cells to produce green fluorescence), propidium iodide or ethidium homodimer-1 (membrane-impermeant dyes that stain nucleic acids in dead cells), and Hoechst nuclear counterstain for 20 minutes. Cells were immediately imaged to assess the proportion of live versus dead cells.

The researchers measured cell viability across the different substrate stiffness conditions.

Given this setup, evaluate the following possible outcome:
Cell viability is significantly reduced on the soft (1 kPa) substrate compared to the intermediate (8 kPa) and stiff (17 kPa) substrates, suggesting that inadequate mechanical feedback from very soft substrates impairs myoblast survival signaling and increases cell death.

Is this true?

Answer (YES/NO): NO